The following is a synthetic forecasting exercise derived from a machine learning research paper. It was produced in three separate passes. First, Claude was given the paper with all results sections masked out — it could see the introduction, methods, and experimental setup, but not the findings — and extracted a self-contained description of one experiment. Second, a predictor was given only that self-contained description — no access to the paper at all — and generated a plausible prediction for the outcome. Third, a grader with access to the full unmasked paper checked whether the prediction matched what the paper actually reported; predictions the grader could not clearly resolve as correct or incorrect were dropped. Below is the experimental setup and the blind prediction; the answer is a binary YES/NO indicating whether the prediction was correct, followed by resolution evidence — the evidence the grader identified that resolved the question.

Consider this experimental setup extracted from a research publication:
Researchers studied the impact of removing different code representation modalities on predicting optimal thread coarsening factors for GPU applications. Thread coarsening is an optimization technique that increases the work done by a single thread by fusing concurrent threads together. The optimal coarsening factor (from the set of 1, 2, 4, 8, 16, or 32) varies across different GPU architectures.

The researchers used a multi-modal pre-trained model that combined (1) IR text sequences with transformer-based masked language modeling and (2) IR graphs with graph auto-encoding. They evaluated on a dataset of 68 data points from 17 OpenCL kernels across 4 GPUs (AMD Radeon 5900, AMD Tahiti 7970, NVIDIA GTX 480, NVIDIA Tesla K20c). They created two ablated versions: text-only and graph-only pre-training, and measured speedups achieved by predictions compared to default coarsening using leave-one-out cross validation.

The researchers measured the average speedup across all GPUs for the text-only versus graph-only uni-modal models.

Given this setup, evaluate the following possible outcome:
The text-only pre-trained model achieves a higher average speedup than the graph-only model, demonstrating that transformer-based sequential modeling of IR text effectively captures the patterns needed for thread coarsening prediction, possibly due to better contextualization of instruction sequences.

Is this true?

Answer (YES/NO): YES